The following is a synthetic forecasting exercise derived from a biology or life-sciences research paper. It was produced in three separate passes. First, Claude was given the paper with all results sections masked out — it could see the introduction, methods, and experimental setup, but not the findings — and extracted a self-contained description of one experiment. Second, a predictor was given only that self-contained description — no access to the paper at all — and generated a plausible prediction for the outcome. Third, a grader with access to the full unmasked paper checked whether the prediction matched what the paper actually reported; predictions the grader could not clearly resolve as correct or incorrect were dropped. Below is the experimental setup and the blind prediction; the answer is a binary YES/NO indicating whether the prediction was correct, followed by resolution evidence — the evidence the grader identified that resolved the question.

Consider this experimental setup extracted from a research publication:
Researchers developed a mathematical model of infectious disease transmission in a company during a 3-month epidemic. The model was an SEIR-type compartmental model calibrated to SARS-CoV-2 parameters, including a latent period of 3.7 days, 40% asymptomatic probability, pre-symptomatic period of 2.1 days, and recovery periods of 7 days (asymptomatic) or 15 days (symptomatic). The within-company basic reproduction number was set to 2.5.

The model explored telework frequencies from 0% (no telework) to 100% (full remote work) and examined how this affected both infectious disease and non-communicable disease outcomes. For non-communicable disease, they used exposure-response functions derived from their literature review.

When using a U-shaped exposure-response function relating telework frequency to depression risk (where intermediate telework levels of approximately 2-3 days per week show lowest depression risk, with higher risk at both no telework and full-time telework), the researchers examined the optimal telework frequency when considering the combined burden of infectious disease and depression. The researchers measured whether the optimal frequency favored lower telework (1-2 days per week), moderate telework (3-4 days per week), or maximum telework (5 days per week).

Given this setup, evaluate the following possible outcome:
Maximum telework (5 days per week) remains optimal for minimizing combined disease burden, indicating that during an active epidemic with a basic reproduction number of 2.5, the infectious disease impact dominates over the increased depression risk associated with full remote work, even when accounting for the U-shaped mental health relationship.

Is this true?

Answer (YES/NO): NO